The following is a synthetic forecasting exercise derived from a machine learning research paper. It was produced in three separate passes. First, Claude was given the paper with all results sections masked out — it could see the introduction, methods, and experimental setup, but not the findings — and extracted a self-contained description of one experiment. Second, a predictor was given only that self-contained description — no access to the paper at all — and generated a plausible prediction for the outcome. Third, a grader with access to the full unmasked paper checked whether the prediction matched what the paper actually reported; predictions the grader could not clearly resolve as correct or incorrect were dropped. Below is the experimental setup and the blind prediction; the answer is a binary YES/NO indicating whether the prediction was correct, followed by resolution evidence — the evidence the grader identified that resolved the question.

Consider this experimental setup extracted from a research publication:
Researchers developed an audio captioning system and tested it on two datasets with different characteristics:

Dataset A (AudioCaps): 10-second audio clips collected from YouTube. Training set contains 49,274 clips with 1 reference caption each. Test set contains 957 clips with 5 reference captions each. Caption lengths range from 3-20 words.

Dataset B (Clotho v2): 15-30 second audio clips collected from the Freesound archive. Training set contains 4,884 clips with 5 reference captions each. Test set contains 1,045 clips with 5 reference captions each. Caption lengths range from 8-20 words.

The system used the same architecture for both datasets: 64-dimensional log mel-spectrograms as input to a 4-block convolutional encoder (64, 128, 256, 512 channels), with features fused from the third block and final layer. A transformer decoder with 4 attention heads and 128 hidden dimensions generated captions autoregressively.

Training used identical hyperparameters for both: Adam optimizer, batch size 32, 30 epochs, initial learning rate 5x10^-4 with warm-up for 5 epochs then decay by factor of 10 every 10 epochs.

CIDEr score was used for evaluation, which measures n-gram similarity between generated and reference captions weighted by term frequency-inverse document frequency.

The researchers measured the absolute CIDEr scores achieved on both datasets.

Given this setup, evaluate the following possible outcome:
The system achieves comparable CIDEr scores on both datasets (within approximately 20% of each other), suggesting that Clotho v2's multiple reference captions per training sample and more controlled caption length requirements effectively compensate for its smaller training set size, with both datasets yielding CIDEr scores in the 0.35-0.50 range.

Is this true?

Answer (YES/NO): NO